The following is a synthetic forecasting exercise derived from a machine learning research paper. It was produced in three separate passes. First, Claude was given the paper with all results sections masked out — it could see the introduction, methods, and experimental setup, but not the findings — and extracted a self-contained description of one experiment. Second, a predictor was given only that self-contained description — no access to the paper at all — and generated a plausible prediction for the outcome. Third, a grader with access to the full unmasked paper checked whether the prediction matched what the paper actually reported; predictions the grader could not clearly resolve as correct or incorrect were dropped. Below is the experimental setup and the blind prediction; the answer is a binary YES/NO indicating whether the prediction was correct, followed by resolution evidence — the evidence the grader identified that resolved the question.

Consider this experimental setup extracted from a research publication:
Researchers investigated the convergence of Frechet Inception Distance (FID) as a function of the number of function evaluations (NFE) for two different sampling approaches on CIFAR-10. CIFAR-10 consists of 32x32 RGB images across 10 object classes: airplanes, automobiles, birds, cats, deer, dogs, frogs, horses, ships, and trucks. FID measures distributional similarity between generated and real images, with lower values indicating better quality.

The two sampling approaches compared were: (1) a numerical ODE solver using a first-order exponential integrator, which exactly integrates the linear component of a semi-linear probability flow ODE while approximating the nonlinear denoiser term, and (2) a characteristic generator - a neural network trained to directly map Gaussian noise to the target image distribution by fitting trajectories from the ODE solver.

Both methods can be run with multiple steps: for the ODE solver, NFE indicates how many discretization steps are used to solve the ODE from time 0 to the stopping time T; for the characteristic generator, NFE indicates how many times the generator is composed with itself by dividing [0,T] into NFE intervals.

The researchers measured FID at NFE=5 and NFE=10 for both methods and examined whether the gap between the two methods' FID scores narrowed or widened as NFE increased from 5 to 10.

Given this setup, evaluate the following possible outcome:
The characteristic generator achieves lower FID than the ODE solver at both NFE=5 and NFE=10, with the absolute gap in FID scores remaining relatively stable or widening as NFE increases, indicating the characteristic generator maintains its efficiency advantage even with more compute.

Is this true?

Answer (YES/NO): NO